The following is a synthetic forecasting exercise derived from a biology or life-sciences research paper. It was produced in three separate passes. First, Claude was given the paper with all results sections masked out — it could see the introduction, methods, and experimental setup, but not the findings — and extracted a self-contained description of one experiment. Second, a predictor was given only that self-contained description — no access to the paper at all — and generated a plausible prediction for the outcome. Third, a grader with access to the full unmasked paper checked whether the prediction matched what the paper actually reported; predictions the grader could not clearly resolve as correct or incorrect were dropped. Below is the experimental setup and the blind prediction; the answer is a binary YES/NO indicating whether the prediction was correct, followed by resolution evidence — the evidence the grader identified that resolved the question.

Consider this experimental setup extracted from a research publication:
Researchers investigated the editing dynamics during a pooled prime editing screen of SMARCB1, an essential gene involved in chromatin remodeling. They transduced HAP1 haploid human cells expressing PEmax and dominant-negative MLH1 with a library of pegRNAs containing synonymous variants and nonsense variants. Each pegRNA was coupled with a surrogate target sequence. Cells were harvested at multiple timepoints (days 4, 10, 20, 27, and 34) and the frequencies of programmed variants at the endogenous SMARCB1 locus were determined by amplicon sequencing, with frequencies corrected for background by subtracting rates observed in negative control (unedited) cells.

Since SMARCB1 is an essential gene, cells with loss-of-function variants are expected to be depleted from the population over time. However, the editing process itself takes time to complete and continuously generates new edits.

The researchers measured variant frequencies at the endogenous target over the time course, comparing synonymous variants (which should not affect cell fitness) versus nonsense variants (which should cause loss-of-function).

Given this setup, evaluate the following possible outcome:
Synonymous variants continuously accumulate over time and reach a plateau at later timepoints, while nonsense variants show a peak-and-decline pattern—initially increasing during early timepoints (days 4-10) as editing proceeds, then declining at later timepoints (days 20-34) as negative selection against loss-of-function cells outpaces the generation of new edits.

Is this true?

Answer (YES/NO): NO